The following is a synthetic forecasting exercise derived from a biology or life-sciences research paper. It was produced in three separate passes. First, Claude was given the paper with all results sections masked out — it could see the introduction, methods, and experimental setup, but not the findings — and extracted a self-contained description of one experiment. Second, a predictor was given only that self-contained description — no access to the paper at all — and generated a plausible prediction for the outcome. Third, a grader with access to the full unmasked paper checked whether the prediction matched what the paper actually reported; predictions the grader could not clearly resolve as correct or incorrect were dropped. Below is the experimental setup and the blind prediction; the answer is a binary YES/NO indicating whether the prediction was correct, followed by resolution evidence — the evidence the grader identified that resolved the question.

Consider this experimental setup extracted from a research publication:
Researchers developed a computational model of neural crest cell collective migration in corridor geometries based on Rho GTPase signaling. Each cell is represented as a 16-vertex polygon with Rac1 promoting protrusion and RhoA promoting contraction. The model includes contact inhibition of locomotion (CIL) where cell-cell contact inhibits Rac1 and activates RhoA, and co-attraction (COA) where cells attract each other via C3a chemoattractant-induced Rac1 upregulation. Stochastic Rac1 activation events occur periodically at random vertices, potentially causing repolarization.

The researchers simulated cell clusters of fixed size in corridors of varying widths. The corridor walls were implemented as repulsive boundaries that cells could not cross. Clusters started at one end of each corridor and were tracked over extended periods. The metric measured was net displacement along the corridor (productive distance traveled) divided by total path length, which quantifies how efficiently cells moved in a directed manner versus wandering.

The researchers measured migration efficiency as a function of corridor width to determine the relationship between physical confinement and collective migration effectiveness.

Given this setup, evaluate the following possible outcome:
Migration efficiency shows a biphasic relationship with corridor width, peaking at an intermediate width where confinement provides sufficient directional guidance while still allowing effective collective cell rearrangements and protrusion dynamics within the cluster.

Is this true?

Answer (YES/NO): YES